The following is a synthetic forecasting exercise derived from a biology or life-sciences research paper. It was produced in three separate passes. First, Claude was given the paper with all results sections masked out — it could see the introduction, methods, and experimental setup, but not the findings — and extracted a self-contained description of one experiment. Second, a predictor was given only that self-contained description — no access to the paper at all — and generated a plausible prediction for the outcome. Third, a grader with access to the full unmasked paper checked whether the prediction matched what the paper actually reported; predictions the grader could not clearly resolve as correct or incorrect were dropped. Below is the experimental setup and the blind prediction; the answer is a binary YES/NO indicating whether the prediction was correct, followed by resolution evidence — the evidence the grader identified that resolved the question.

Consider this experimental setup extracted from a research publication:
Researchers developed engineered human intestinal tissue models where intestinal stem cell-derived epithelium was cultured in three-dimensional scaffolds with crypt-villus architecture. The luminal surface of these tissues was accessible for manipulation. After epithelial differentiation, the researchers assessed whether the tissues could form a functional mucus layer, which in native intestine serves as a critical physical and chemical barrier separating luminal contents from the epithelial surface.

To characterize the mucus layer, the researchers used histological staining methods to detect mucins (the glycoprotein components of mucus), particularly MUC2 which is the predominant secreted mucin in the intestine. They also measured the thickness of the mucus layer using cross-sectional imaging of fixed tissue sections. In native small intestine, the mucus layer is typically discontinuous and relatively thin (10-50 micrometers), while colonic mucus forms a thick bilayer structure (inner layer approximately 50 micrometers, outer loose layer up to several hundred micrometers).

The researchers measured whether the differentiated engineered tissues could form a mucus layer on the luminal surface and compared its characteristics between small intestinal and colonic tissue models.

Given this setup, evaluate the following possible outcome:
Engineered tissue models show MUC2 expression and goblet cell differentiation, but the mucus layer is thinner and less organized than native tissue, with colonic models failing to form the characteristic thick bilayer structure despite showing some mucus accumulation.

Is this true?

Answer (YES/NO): NO